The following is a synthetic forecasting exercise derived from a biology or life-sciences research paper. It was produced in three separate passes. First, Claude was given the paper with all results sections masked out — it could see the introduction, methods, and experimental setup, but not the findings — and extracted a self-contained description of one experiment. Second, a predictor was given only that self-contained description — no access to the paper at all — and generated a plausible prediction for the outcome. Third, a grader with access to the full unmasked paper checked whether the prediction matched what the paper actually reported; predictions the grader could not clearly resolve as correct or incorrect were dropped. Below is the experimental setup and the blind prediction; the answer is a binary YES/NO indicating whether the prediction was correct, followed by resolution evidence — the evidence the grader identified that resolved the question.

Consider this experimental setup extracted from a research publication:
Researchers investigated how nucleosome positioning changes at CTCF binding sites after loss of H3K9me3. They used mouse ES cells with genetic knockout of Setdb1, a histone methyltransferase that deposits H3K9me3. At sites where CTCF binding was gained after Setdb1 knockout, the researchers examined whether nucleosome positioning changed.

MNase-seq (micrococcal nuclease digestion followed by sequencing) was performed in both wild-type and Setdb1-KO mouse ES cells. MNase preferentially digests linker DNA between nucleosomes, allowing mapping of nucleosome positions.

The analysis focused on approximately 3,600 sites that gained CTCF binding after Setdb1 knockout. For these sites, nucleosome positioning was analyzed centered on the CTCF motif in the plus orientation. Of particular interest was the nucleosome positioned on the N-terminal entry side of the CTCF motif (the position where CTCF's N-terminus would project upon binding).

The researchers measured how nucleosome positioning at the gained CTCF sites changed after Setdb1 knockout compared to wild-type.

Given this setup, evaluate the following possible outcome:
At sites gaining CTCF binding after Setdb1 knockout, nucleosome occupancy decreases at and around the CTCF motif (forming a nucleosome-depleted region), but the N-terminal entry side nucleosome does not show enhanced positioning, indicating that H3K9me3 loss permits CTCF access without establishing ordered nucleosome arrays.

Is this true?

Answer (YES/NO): NO